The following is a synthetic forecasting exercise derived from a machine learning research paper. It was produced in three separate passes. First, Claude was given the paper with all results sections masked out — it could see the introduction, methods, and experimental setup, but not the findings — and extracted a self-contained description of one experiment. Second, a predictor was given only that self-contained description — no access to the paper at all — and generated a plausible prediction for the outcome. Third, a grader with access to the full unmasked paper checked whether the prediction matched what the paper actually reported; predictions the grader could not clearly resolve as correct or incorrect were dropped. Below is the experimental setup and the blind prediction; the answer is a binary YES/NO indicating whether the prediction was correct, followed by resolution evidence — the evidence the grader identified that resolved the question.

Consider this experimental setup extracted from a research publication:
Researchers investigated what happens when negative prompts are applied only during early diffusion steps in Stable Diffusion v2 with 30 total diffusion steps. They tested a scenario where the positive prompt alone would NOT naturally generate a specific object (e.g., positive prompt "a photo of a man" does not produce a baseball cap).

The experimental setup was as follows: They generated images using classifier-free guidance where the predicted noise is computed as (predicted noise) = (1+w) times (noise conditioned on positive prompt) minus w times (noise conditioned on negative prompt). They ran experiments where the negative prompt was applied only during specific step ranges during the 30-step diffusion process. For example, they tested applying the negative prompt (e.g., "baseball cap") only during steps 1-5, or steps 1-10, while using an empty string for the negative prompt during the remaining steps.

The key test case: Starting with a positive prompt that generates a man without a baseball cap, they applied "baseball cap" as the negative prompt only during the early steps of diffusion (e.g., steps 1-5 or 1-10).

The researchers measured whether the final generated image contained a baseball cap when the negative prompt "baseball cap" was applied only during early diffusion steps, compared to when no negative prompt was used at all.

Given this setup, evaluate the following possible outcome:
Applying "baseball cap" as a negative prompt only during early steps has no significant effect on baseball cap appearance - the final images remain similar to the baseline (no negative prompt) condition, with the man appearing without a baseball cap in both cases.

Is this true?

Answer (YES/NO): NO